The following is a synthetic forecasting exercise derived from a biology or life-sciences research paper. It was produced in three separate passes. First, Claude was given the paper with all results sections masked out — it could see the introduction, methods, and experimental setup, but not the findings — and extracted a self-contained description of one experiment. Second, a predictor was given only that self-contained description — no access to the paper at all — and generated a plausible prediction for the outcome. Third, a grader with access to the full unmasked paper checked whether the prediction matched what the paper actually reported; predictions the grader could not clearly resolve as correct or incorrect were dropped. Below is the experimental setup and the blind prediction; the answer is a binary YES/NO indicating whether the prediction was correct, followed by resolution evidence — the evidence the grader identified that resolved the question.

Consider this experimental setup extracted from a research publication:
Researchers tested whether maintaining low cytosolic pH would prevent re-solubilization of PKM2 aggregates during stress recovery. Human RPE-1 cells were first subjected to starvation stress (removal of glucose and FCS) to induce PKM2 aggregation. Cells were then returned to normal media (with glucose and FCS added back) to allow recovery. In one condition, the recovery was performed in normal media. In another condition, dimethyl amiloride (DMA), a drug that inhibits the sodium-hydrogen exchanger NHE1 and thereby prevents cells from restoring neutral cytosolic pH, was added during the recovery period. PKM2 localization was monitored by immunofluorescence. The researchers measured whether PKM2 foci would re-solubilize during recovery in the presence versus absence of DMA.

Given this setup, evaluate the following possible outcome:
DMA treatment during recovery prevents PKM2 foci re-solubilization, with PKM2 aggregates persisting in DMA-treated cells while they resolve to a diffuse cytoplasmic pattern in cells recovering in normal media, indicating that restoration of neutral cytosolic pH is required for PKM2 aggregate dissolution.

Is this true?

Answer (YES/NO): YES